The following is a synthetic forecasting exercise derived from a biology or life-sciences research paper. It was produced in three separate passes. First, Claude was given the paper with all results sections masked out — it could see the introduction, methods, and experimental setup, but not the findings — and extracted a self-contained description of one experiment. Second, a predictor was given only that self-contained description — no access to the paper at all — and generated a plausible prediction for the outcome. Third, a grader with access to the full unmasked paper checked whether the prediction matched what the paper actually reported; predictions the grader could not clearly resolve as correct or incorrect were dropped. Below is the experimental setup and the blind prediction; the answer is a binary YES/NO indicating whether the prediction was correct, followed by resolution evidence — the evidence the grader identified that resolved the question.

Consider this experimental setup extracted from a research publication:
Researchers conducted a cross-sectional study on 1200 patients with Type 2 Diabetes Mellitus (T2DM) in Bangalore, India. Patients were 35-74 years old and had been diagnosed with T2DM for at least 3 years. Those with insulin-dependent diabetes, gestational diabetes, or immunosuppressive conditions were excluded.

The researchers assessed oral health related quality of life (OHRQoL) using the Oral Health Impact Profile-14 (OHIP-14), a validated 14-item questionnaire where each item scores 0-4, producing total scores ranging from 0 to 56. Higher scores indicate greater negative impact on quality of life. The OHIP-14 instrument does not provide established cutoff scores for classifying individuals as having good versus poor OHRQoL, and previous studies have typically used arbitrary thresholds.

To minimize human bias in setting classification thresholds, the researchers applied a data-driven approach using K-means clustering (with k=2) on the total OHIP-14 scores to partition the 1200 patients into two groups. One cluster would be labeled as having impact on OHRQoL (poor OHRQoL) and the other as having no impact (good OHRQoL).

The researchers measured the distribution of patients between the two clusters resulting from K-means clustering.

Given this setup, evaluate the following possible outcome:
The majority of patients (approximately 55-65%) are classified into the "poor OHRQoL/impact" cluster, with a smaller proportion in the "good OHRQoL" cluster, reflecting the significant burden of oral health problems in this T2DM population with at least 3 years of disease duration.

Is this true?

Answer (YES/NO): NO